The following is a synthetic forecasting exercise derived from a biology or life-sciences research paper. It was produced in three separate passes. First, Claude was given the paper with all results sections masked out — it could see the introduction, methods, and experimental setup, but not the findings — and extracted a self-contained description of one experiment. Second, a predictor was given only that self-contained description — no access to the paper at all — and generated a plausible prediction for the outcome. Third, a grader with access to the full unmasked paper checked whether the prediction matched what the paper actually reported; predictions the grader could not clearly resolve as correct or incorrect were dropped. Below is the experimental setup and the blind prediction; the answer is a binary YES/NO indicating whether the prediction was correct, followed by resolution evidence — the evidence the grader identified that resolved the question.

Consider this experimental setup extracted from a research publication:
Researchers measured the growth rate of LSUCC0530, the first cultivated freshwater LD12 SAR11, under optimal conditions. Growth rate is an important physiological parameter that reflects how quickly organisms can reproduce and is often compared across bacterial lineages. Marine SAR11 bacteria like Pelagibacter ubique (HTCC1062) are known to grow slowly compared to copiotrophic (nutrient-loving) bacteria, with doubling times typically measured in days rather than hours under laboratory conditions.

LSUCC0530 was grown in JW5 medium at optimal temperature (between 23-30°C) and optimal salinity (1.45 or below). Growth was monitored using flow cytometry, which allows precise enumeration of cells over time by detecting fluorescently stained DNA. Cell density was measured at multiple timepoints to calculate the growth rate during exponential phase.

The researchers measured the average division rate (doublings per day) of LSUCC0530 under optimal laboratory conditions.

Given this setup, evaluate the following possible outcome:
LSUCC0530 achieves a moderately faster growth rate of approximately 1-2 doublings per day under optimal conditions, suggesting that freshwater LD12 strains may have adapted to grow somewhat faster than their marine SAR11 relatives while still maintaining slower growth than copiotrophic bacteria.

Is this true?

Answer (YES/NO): NO